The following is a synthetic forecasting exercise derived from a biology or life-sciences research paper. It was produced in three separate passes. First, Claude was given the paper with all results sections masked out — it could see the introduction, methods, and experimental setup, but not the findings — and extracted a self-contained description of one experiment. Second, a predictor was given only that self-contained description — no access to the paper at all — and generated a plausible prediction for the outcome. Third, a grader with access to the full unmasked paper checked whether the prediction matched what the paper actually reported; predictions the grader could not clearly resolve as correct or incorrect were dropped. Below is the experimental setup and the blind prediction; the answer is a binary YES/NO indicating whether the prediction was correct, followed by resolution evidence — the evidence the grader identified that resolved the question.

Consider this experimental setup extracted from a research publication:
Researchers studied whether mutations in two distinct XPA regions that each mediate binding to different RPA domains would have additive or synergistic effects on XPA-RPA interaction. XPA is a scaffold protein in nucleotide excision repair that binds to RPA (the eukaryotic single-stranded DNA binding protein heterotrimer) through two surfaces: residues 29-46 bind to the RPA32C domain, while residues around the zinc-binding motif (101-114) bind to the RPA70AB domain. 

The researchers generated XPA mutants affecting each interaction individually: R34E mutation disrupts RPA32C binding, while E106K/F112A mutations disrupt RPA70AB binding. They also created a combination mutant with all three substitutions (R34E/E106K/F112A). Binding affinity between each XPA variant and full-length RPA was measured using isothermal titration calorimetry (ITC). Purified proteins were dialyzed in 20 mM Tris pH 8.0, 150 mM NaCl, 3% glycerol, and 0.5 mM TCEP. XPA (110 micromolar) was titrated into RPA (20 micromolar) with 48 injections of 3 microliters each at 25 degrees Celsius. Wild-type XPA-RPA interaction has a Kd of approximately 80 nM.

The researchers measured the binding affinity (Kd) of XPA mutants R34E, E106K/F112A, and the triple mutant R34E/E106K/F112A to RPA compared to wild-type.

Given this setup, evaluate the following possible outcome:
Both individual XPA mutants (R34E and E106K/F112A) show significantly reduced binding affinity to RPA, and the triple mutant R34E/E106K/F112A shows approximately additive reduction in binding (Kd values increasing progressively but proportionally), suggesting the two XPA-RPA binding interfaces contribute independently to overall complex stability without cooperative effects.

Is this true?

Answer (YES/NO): NO